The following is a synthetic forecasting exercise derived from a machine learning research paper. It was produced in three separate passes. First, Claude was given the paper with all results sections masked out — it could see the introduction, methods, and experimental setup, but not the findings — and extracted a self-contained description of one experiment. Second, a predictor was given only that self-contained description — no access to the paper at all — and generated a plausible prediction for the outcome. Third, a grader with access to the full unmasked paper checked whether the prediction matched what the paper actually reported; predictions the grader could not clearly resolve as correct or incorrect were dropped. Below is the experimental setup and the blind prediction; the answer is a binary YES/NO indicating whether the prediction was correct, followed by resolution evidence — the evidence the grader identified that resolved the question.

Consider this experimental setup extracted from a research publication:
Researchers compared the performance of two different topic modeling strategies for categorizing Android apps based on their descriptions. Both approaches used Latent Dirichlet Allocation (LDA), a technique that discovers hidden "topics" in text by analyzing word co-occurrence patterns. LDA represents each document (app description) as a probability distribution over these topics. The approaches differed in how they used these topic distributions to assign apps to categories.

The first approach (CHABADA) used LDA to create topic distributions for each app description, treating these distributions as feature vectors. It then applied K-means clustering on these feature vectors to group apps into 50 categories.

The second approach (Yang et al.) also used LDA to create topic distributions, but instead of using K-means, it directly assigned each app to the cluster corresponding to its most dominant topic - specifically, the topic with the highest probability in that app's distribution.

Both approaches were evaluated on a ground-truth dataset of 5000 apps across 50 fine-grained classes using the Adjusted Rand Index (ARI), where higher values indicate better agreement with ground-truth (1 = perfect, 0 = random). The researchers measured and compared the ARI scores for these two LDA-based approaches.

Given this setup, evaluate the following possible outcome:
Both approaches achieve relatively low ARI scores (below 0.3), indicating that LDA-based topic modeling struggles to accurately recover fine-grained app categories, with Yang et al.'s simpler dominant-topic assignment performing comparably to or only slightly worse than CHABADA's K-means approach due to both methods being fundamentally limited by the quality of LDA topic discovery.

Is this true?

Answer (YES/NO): NO